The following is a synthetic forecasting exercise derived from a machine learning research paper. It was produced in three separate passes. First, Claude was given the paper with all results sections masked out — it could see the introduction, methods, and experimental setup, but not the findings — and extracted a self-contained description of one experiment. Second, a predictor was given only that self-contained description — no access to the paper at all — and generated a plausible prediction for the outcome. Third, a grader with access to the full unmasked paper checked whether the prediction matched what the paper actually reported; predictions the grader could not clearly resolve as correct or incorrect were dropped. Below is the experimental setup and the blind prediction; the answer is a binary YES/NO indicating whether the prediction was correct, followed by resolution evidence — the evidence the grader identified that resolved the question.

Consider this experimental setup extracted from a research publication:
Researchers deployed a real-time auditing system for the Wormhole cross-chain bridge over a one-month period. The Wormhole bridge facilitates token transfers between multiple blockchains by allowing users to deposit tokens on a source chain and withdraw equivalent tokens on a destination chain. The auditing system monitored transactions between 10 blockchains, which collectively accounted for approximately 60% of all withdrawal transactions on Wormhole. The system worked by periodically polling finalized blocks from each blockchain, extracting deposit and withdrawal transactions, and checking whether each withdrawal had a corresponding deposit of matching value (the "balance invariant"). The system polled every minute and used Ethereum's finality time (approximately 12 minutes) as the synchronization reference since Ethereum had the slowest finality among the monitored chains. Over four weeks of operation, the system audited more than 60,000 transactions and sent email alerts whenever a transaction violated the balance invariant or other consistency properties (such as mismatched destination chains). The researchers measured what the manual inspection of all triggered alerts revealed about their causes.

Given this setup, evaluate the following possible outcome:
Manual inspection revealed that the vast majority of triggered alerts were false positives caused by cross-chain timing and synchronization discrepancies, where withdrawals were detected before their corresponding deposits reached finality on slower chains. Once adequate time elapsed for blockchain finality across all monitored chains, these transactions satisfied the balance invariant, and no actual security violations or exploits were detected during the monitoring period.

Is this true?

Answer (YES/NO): NO